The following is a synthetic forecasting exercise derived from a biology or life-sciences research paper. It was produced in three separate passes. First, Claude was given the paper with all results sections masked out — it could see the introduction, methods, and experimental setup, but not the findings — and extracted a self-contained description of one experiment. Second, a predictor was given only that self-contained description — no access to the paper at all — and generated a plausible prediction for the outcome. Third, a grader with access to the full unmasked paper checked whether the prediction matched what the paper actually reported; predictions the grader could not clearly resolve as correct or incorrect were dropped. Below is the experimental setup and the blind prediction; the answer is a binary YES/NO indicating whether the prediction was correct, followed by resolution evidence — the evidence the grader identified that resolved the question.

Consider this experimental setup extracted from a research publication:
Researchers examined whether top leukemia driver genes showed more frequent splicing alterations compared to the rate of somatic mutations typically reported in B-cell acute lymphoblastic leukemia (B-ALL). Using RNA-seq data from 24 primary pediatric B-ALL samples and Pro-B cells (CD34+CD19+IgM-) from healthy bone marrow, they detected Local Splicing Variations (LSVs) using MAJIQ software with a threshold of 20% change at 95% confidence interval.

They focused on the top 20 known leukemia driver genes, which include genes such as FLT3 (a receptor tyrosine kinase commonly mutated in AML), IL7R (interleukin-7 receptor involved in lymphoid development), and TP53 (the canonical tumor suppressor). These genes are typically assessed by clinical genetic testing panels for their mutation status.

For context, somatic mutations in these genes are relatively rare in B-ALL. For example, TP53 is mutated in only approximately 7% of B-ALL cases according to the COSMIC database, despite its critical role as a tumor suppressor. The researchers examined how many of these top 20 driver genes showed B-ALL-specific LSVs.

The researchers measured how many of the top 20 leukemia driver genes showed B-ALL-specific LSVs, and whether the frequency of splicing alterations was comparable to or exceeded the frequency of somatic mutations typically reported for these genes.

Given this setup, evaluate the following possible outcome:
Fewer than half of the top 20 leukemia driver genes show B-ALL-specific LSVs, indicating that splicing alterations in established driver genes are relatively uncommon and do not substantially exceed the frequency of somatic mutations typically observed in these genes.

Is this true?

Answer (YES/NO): NO